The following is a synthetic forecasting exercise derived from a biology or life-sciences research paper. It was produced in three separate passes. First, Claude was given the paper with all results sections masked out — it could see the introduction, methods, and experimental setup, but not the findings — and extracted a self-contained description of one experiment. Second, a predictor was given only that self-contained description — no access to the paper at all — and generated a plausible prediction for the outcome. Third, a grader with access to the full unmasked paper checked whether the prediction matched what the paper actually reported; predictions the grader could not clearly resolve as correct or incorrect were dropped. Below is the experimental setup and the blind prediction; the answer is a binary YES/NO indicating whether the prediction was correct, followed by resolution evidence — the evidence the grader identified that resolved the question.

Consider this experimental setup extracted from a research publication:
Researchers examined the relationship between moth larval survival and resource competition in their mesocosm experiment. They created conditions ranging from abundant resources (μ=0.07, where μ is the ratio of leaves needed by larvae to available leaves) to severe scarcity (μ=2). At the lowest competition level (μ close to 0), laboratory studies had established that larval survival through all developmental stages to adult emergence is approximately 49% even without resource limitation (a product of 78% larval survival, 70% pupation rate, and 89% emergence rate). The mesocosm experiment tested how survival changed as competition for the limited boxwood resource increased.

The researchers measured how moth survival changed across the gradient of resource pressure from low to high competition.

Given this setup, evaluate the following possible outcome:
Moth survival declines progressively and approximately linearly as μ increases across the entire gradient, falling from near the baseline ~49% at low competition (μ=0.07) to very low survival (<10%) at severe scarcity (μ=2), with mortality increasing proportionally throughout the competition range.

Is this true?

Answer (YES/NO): NO